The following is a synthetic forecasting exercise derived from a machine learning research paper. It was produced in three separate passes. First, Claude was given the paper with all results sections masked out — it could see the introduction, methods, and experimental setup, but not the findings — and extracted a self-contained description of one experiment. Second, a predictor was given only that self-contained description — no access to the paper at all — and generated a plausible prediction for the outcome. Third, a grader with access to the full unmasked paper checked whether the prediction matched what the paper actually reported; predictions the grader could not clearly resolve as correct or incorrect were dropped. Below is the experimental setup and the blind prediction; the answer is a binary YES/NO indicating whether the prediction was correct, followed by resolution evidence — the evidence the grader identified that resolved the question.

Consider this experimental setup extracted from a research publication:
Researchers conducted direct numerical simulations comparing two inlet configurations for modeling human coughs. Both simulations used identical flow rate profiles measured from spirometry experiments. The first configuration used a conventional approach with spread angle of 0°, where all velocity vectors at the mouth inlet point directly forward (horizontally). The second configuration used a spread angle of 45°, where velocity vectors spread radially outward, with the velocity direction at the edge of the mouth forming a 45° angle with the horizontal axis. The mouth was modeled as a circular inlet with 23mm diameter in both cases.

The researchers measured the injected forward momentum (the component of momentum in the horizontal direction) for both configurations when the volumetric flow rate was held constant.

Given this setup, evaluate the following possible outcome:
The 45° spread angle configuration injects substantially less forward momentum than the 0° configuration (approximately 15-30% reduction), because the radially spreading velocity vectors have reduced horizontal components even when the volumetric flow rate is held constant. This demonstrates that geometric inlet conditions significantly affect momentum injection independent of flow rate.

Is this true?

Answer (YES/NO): NO